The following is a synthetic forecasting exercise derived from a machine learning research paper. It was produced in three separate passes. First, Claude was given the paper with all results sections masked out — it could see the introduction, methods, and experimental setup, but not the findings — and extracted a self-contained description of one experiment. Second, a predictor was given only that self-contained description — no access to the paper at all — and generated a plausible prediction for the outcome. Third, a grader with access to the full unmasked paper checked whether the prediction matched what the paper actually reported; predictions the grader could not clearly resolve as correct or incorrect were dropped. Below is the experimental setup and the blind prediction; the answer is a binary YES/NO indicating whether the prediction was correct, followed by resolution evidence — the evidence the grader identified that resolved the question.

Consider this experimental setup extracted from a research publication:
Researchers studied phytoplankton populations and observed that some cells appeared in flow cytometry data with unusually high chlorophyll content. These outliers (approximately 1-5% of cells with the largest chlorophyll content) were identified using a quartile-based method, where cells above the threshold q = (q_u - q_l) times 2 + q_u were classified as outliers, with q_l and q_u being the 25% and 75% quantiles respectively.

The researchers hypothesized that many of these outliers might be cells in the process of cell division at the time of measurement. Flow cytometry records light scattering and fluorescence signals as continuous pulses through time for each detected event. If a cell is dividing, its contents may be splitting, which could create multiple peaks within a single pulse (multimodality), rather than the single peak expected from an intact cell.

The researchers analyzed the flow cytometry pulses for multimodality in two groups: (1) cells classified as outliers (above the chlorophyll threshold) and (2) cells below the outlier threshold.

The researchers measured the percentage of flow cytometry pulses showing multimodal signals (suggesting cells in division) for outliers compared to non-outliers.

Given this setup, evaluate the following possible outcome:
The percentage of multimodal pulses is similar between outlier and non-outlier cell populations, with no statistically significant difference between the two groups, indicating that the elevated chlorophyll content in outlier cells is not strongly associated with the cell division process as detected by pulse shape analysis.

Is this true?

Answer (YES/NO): NO